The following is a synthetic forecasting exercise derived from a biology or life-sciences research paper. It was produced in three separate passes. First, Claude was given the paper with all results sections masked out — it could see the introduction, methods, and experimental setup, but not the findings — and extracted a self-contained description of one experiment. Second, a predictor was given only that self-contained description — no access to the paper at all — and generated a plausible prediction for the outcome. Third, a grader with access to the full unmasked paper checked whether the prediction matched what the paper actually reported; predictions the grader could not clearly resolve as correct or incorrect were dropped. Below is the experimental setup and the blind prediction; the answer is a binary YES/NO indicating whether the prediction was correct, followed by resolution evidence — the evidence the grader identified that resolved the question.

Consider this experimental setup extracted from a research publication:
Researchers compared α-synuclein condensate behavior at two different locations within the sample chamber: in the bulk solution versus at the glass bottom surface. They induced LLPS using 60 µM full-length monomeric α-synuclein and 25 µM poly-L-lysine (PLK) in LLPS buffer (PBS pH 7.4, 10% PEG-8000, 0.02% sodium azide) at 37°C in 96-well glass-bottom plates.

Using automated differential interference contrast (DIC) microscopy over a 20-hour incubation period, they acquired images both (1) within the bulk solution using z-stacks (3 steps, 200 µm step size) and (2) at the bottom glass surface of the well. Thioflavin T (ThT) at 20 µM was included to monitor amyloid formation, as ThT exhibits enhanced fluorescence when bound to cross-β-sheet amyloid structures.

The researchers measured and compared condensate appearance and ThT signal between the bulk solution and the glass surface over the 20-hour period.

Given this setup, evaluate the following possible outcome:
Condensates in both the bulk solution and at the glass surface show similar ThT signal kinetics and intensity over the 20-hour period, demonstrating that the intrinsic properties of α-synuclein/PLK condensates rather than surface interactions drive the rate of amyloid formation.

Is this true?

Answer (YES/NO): NO